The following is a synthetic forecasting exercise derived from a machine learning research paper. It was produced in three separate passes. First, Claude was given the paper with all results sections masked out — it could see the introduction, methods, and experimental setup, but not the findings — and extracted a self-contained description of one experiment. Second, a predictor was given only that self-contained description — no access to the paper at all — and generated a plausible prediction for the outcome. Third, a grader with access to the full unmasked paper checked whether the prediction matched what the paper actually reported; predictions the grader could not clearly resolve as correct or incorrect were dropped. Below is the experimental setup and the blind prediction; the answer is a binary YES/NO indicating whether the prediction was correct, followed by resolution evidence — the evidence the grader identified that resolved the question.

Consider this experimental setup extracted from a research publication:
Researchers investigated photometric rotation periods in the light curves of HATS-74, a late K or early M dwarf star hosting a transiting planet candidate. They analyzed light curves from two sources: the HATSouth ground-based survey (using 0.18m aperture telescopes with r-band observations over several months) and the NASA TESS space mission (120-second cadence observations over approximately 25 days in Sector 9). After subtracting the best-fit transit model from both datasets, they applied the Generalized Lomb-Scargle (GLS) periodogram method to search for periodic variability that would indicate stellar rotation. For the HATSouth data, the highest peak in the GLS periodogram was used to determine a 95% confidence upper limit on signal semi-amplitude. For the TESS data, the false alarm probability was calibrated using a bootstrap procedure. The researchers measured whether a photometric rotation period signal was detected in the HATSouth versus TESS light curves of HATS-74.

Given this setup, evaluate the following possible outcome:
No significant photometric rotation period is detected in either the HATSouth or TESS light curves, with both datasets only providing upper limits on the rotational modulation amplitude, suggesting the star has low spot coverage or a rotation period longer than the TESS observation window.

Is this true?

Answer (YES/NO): NO